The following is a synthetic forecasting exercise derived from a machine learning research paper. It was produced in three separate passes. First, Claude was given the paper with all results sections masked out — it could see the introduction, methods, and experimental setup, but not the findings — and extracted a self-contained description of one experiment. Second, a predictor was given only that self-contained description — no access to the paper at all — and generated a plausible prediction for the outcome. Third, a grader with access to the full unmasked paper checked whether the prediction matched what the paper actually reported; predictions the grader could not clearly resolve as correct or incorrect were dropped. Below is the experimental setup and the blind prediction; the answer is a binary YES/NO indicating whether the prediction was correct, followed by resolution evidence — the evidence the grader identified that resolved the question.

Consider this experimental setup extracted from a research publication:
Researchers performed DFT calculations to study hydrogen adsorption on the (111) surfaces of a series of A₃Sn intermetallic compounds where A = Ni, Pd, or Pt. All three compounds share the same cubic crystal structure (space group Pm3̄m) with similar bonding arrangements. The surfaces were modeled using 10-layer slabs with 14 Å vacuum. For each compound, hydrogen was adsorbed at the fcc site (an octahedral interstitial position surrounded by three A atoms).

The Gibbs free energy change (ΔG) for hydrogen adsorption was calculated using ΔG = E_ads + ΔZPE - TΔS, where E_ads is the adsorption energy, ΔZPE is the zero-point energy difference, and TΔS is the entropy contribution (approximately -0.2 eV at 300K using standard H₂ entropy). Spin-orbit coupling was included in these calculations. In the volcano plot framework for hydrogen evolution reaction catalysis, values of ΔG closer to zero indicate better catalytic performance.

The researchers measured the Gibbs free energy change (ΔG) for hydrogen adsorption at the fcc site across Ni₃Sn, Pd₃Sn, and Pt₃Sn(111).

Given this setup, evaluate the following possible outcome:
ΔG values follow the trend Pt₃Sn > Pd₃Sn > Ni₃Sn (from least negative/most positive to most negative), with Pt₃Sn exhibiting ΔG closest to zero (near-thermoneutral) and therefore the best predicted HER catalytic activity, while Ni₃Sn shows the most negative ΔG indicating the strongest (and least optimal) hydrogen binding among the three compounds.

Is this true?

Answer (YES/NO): YES